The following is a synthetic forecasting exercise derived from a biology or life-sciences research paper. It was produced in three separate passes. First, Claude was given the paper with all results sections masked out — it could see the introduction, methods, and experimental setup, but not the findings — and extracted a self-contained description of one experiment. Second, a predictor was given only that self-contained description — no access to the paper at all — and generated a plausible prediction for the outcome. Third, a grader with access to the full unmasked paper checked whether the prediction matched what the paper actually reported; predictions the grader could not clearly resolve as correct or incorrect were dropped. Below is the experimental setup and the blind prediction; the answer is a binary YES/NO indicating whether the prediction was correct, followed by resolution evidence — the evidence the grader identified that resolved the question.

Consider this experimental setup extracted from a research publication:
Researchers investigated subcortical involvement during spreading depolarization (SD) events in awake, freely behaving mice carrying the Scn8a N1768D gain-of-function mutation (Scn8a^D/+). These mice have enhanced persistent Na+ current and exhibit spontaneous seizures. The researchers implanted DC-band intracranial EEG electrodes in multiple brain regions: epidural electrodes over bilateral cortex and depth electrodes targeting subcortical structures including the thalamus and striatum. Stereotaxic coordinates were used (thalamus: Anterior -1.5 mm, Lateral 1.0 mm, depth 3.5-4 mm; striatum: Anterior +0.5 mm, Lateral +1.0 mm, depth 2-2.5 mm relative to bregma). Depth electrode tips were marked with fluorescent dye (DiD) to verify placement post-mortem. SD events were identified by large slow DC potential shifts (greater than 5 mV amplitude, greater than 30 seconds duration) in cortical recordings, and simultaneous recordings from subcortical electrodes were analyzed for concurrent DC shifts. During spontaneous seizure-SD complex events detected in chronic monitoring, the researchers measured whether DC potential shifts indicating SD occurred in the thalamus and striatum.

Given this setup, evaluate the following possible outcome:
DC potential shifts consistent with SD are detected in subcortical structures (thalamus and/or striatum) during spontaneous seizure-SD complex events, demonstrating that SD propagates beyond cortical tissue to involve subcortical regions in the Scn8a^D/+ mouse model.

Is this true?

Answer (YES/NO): YES